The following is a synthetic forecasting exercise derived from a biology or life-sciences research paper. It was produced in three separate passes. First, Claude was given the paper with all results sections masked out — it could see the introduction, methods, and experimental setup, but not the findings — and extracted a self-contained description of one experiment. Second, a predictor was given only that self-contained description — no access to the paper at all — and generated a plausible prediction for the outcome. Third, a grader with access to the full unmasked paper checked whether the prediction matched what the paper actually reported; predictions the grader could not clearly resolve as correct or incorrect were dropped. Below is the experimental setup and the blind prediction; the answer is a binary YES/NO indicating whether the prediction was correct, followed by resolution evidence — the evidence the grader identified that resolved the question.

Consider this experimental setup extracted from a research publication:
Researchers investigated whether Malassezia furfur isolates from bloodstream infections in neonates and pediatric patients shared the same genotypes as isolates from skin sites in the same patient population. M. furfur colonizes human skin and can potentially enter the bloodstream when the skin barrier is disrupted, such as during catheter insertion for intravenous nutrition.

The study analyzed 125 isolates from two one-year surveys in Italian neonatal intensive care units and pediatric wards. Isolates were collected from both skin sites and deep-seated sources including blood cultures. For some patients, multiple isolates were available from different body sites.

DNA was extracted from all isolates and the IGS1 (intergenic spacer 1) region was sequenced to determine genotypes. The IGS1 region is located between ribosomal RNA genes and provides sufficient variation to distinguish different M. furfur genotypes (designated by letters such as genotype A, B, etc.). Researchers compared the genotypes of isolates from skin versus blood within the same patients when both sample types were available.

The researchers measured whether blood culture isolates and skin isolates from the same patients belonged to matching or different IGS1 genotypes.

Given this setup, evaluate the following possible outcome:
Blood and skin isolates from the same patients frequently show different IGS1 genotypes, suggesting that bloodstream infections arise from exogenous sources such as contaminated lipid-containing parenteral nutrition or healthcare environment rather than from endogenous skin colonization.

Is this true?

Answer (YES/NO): NO